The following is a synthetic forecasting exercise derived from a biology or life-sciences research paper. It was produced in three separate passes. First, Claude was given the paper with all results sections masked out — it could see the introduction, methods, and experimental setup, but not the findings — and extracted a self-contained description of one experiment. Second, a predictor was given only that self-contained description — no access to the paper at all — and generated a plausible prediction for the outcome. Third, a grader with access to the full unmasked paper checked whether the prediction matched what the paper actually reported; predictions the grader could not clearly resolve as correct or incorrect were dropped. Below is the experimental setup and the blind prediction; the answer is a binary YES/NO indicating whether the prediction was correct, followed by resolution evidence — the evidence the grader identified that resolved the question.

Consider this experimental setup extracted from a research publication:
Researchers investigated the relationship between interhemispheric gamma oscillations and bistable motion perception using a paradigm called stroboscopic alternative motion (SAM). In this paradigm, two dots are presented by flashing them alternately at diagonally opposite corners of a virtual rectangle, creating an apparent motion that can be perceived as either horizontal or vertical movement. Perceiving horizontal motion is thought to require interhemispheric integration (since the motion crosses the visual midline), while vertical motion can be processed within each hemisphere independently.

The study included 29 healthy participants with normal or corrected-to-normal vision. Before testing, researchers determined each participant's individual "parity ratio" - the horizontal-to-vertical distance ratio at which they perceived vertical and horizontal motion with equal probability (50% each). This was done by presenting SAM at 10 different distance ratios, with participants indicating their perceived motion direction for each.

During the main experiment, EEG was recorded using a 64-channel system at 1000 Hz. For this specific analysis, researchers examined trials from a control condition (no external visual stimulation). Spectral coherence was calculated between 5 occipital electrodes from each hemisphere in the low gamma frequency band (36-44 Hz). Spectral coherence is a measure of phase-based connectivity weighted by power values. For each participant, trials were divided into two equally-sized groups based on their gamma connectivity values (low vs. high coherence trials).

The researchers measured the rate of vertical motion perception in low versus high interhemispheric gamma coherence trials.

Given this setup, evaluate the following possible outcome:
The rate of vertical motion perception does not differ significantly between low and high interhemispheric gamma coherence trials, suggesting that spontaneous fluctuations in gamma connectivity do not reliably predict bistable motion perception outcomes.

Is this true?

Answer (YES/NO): NO